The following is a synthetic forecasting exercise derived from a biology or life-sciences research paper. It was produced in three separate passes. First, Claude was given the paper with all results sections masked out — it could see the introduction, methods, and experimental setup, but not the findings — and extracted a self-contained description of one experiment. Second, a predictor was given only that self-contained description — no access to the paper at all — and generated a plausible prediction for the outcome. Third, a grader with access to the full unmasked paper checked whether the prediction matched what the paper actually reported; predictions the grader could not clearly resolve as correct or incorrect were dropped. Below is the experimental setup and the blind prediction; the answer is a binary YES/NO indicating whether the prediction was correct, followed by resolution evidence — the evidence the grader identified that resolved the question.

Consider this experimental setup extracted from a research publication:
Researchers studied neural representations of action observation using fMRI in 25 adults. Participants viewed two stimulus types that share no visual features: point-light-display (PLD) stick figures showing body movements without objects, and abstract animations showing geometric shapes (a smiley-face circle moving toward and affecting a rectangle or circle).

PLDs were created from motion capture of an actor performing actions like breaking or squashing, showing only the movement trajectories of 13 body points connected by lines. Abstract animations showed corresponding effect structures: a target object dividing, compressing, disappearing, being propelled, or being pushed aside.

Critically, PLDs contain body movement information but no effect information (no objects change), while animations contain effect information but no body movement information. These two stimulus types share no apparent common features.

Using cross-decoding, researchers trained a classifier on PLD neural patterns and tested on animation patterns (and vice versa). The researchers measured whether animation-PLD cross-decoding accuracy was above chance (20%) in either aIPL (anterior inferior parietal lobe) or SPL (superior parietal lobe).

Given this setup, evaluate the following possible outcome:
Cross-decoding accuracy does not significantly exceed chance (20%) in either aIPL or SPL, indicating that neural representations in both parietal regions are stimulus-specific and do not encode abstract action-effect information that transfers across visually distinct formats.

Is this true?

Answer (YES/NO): YES